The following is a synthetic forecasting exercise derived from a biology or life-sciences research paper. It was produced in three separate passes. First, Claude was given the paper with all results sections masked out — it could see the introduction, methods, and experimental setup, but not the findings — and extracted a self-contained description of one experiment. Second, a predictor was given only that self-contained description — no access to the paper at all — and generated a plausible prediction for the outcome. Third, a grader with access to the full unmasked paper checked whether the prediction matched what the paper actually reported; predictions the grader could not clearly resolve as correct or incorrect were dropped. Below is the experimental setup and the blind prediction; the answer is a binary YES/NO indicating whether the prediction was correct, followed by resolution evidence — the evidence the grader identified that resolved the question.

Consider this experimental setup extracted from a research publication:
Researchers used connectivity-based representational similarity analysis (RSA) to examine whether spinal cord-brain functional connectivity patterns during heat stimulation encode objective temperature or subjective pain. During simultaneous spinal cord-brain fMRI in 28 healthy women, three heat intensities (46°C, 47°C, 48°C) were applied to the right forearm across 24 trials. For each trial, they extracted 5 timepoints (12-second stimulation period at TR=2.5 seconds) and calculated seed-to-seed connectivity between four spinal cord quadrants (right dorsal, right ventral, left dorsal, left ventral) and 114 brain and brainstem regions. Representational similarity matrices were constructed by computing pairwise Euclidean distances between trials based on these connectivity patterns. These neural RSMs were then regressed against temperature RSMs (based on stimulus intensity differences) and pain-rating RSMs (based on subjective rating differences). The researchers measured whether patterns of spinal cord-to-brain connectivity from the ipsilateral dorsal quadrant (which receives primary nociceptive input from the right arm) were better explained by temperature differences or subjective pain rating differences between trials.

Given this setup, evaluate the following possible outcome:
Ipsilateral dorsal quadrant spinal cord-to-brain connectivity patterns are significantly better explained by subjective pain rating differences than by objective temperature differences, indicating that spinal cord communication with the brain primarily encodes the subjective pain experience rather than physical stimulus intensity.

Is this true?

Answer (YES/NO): NO